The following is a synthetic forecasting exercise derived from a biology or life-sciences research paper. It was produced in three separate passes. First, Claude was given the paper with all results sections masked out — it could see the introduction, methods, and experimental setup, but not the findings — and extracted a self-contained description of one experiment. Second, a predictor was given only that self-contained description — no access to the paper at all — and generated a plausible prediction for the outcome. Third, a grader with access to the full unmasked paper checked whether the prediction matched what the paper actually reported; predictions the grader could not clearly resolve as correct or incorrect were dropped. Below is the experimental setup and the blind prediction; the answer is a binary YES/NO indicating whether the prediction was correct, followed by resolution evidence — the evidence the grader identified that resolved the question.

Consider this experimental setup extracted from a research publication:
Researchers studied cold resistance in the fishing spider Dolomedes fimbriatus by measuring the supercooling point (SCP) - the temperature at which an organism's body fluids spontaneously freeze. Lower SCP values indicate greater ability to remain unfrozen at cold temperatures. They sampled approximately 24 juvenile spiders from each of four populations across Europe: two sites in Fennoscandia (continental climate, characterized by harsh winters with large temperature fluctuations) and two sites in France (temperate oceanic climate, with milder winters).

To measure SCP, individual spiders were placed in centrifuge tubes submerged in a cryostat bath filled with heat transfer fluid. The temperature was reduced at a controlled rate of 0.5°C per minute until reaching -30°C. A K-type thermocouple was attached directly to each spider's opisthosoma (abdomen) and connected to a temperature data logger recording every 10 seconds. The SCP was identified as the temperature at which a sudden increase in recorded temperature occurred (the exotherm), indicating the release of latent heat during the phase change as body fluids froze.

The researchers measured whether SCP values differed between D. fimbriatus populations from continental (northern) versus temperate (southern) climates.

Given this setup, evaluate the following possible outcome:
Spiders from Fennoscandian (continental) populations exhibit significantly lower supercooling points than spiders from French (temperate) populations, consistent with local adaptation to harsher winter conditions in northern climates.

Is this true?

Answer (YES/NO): YES